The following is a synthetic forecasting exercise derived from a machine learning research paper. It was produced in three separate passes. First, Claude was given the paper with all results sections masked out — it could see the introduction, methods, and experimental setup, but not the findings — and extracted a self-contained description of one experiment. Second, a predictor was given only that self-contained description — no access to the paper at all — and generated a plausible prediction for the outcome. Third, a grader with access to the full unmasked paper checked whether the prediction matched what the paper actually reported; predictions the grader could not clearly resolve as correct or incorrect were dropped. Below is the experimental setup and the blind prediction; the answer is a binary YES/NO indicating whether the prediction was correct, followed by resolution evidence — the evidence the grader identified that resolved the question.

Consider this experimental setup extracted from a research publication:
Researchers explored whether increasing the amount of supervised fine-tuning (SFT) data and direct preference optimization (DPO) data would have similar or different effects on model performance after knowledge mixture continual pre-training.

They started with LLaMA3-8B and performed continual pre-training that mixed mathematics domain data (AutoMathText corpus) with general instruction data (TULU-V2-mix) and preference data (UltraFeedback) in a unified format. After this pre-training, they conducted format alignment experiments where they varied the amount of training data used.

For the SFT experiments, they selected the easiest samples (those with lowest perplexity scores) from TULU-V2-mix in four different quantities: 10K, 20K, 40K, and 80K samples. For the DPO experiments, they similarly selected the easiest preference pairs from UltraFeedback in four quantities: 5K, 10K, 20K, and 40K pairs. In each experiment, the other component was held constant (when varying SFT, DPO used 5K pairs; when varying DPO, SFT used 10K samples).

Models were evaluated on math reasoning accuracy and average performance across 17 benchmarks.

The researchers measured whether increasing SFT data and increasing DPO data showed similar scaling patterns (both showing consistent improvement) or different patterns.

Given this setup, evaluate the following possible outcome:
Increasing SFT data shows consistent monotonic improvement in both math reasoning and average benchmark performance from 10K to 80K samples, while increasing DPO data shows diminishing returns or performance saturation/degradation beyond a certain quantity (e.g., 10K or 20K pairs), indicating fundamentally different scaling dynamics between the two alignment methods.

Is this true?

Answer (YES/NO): NO